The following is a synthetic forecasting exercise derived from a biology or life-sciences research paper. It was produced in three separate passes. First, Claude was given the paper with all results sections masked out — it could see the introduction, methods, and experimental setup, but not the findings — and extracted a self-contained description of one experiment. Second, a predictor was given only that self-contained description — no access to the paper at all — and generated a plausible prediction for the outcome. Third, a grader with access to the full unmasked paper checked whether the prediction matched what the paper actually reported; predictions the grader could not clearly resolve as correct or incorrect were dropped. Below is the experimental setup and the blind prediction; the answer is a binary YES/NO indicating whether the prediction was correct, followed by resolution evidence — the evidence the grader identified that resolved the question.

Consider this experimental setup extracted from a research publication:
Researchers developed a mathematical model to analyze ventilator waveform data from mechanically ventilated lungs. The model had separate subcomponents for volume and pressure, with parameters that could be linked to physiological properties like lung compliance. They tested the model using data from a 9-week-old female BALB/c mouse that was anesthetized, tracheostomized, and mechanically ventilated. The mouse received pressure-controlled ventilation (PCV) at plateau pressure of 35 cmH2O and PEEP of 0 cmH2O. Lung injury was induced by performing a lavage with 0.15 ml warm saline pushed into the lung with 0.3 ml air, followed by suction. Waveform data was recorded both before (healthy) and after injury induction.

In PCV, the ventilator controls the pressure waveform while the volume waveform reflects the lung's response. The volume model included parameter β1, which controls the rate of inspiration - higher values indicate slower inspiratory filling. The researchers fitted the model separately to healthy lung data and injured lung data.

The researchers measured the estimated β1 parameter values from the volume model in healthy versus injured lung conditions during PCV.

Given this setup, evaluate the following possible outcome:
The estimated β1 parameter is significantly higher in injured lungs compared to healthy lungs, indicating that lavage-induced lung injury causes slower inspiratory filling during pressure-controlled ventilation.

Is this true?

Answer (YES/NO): YES